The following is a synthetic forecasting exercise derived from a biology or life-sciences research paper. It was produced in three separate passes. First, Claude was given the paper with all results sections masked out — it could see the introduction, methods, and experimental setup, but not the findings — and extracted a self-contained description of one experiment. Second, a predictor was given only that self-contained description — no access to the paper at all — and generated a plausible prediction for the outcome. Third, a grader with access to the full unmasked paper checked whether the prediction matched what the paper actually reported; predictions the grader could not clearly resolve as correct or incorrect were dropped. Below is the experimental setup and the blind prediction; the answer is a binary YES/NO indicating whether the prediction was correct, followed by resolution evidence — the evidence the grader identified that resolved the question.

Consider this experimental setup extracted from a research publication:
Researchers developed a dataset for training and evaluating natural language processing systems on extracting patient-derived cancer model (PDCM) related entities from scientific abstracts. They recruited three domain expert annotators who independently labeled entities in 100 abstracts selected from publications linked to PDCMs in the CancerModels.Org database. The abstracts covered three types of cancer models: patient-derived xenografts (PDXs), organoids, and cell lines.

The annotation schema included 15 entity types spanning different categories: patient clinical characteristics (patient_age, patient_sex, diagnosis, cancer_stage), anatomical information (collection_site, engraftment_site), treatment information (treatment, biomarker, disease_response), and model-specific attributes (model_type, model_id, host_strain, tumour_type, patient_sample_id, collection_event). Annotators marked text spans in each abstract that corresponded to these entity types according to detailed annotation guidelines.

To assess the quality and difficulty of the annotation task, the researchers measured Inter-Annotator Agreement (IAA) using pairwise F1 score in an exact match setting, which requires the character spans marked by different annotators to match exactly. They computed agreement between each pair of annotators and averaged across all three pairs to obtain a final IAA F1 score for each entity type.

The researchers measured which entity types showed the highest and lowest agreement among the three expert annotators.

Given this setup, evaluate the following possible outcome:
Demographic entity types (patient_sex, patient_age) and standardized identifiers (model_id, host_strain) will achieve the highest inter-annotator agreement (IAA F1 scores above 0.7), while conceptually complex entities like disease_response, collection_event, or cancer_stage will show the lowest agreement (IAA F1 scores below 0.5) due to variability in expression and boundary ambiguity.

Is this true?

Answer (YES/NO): NO